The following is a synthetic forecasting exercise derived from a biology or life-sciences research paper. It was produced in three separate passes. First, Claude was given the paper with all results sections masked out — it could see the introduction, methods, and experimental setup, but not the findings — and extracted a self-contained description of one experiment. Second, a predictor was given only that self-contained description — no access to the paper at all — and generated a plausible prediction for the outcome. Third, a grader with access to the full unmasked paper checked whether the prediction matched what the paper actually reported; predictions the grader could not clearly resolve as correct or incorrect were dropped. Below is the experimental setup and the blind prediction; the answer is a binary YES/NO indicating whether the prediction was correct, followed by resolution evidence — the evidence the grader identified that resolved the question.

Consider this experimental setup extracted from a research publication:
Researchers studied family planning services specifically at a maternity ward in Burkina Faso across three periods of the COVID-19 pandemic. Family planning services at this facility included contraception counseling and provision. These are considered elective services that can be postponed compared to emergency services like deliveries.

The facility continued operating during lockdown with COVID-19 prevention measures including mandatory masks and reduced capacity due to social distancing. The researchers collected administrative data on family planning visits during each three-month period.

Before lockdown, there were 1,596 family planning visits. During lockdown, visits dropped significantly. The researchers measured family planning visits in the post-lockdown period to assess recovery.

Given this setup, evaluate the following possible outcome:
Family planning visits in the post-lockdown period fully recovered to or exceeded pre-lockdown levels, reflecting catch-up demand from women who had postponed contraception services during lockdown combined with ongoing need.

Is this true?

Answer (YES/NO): NO